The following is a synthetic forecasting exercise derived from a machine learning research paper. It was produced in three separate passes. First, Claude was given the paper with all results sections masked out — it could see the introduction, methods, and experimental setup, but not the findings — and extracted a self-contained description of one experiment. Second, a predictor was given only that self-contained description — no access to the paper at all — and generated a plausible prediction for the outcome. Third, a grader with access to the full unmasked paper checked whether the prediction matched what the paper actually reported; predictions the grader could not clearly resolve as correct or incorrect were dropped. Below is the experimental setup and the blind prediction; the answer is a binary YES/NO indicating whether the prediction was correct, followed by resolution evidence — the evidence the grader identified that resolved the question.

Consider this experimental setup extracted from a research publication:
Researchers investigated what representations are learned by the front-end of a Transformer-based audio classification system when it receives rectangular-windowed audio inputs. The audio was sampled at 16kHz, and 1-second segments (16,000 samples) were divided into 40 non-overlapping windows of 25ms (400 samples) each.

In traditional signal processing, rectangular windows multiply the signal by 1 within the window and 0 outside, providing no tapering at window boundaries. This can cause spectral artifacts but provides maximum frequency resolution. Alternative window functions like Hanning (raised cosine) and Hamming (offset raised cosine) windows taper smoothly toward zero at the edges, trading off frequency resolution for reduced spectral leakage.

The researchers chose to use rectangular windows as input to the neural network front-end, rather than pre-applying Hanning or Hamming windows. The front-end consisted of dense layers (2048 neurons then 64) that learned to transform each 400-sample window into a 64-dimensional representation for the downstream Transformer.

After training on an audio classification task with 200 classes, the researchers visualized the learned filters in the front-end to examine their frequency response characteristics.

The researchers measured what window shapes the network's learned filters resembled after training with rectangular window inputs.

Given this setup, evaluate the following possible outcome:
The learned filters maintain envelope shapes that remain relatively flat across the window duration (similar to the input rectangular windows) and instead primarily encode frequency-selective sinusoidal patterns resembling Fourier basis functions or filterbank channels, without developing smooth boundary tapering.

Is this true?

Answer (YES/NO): NO